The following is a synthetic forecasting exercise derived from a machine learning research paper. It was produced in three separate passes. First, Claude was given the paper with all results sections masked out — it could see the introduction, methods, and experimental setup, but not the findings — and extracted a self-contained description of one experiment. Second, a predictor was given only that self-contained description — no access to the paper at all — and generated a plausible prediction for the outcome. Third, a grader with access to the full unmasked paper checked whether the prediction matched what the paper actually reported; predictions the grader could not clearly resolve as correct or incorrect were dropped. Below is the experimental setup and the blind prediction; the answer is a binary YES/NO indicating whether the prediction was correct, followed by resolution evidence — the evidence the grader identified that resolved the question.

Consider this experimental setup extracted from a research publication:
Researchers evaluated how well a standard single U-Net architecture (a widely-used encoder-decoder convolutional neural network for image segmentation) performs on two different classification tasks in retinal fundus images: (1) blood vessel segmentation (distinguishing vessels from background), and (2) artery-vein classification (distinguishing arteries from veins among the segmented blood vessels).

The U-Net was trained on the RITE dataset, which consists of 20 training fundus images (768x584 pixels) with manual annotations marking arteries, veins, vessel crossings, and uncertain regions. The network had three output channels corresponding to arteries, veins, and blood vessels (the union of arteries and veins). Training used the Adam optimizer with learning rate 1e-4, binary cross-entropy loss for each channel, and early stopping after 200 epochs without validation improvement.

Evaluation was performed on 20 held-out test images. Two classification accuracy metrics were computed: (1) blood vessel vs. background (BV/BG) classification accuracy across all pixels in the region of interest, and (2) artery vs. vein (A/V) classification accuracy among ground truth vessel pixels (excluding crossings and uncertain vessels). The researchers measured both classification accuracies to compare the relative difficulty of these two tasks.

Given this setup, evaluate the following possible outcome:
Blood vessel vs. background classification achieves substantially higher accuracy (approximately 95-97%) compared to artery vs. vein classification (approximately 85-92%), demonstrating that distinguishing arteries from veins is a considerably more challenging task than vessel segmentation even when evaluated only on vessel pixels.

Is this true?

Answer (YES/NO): YES